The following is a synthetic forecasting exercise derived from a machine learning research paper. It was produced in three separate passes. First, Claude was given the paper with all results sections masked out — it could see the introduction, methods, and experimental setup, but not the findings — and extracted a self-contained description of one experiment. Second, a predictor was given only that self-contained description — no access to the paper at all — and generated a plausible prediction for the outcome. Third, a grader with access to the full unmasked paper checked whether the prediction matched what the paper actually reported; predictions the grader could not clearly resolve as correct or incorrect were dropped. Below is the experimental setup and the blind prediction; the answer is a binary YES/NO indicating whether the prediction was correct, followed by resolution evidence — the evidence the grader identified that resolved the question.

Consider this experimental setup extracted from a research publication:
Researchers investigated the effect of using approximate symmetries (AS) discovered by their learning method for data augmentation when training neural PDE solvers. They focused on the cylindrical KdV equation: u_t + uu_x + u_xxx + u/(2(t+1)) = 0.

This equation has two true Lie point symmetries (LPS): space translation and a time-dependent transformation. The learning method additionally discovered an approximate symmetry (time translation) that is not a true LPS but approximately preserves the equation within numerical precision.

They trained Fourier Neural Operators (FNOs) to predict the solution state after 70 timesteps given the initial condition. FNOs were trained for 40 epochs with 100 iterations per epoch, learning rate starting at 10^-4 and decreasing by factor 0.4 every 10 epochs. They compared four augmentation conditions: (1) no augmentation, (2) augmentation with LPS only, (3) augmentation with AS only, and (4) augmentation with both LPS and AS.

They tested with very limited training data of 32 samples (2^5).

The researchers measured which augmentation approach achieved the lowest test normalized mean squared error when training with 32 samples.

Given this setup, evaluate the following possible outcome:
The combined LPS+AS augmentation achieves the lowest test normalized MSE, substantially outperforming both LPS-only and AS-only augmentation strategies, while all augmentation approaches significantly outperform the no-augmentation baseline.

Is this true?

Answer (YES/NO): NO